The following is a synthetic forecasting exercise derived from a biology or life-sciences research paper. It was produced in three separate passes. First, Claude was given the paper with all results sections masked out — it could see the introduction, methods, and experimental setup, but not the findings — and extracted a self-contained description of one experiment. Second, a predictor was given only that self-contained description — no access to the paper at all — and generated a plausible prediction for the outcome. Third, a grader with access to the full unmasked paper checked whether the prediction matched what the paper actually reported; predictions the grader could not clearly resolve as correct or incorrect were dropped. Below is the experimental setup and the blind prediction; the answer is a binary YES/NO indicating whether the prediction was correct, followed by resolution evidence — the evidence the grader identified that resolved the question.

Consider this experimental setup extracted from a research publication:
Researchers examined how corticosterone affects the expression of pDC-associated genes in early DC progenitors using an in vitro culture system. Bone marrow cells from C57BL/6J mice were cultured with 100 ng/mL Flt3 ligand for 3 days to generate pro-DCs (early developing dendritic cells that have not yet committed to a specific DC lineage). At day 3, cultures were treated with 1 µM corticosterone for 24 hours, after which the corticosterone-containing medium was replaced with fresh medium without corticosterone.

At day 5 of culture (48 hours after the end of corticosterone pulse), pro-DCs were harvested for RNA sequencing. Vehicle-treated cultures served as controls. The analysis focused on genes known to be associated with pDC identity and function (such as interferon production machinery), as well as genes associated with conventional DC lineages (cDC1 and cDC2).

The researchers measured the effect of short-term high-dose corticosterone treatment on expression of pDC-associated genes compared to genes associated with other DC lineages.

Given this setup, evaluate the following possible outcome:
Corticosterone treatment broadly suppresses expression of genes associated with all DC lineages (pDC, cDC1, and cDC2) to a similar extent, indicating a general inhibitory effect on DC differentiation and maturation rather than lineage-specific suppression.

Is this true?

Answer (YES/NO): NO